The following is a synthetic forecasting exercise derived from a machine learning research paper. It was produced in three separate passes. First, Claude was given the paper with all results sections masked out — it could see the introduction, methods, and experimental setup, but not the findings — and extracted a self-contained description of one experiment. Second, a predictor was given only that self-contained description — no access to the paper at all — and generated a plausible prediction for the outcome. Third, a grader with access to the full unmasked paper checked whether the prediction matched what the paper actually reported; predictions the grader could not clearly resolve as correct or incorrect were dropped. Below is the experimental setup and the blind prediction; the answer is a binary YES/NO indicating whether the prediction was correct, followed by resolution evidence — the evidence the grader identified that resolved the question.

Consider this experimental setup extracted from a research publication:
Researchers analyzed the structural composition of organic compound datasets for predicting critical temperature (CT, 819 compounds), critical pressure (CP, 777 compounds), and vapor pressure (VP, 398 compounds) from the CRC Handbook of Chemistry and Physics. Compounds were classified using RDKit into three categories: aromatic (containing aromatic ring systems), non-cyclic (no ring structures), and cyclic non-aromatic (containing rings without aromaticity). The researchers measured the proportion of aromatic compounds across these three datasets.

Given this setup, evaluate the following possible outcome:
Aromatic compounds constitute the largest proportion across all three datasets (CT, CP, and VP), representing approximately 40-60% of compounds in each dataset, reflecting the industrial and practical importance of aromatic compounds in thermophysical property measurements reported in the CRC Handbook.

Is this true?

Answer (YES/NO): NO